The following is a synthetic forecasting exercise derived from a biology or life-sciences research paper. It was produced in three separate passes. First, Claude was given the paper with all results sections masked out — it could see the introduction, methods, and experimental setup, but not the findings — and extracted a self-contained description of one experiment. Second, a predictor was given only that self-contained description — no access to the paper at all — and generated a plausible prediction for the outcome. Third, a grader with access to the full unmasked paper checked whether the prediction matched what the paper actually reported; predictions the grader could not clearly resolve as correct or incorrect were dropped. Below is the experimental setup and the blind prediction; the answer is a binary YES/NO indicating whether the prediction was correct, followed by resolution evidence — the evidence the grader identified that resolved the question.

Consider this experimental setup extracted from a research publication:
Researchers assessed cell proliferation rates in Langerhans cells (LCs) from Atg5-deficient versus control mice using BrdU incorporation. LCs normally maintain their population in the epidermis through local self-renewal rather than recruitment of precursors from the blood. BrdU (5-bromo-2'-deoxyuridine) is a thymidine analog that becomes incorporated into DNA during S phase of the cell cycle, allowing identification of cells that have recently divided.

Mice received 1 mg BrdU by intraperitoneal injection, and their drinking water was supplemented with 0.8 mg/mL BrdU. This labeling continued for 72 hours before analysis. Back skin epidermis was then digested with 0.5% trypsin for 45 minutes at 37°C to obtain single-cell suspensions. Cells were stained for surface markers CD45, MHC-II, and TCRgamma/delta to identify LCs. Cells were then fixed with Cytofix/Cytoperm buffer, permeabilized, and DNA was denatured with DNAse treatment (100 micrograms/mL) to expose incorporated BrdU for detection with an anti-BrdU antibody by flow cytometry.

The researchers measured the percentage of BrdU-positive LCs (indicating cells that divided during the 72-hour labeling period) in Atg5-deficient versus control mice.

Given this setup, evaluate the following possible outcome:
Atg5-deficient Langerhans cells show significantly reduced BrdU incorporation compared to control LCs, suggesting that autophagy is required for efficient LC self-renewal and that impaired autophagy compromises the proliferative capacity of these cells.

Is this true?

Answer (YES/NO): NO